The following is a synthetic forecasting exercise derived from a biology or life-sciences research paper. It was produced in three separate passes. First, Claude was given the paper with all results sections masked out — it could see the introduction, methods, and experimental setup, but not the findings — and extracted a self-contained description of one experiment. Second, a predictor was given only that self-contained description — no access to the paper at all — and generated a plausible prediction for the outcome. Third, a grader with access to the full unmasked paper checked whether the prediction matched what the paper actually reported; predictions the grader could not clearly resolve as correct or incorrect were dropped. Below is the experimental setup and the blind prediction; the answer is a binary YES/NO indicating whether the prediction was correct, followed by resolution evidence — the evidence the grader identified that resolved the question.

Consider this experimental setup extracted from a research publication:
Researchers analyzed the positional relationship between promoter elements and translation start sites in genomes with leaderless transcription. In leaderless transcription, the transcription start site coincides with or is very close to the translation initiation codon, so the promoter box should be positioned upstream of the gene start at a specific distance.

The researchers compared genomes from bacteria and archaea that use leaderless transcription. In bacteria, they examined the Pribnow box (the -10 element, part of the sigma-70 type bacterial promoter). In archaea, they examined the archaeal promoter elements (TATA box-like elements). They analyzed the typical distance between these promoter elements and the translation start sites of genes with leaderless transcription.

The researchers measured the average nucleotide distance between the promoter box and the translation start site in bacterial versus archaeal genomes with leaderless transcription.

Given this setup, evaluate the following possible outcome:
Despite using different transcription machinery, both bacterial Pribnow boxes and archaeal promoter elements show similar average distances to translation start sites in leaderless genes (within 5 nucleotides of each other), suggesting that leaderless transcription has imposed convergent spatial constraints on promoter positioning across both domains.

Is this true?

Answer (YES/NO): NO